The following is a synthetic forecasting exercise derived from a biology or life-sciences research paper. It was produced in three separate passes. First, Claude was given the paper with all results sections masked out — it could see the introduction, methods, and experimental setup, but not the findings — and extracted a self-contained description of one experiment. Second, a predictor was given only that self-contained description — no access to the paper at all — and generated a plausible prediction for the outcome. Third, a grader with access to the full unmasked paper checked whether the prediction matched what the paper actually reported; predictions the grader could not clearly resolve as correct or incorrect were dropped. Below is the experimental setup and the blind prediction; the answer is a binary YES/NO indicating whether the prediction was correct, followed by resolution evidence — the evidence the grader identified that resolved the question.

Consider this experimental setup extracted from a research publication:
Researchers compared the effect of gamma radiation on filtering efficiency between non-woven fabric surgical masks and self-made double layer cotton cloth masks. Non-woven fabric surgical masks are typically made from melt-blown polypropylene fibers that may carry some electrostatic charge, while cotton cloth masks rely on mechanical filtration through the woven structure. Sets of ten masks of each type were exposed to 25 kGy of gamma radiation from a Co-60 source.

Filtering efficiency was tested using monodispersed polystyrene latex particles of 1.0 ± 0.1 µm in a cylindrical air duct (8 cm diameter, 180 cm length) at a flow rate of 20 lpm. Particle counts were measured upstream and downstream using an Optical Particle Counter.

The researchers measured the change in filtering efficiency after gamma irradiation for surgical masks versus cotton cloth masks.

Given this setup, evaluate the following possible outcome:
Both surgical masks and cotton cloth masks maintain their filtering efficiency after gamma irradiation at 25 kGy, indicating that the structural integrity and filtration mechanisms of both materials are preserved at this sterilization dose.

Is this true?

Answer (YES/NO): NO